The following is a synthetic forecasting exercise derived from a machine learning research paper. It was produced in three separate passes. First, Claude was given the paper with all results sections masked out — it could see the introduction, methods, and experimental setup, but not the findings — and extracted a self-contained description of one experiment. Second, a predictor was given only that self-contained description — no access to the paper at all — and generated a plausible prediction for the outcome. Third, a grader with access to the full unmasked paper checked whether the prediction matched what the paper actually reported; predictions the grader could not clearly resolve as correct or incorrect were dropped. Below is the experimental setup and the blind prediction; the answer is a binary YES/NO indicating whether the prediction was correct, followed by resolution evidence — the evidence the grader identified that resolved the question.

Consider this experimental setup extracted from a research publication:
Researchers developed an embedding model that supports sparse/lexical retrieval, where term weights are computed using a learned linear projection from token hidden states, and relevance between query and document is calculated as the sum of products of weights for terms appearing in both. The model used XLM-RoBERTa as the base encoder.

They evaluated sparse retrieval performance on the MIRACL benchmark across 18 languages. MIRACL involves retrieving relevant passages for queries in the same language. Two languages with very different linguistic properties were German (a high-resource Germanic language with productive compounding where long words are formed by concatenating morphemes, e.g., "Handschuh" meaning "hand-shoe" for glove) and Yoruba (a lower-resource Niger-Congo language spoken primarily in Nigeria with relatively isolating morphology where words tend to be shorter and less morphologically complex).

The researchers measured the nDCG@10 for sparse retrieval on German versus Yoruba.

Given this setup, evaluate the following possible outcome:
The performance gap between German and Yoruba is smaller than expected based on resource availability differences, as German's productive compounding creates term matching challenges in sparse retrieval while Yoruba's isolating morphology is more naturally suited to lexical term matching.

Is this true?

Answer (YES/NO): NO